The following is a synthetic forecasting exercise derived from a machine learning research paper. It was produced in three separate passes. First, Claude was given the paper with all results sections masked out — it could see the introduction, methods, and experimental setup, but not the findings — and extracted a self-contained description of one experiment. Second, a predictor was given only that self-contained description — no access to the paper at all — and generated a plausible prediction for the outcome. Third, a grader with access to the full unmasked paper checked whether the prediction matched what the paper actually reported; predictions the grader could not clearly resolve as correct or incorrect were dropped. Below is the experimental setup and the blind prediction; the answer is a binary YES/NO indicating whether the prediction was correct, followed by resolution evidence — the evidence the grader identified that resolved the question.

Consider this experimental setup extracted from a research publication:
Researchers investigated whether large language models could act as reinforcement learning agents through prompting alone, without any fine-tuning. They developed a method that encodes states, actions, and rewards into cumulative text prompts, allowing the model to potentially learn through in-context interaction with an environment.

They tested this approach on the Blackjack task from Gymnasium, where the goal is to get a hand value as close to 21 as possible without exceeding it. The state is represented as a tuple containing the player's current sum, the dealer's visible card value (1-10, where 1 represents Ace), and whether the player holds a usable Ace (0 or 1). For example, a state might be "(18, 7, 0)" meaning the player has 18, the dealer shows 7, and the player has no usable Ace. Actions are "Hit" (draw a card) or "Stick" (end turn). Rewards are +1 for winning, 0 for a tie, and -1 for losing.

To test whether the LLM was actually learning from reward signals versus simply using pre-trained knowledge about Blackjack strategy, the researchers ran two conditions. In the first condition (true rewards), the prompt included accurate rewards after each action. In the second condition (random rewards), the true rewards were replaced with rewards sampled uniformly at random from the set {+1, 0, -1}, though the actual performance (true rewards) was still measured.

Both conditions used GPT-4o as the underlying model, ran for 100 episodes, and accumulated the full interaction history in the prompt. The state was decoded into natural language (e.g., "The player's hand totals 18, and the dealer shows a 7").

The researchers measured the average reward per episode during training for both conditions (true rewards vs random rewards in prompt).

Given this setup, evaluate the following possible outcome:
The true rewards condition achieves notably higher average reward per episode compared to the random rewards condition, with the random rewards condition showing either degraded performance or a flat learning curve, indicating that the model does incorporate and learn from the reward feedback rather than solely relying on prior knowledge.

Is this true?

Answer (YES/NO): YES